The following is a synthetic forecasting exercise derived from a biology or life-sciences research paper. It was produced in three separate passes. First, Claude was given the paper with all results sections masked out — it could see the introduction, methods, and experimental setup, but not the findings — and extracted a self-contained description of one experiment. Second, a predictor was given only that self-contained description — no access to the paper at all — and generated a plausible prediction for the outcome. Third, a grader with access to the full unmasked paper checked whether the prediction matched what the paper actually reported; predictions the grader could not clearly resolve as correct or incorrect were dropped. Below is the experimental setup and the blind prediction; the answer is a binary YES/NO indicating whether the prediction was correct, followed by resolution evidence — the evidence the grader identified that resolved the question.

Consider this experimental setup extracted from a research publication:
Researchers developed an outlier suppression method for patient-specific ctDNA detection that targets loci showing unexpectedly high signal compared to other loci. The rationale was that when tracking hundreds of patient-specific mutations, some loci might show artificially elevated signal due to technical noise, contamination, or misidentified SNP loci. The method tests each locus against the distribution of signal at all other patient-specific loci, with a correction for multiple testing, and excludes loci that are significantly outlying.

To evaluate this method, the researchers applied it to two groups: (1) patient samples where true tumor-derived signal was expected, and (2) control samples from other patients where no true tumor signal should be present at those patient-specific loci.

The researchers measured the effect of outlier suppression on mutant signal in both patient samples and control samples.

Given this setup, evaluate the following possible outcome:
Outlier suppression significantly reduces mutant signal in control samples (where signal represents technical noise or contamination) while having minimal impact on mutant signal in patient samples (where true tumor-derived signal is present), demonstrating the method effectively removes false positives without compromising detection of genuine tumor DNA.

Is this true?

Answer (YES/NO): YES